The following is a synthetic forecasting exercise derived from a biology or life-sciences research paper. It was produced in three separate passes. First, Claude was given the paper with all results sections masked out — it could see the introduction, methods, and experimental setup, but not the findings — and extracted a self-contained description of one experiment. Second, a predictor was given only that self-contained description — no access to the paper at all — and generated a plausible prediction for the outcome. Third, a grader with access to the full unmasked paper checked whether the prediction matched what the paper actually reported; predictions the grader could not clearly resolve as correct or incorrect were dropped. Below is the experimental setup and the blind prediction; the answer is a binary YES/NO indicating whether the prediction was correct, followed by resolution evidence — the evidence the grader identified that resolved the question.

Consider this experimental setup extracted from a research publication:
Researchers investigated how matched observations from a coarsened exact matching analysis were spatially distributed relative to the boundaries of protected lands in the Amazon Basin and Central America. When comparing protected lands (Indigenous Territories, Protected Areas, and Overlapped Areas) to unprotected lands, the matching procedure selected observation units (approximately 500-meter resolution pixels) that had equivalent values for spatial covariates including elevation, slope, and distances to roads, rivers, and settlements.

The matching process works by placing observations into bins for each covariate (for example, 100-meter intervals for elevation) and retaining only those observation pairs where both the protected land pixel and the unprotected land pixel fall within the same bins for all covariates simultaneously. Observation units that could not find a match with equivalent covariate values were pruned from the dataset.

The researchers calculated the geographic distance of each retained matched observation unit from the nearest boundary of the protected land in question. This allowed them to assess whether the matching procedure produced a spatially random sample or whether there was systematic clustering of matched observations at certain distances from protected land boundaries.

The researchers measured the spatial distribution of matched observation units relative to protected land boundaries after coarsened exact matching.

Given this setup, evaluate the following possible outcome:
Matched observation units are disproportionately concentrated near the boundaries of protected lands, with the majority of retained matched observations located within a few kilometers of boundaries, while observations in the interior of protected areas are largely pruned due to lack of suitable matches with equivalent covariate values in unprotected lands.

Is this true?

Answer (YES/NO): YES